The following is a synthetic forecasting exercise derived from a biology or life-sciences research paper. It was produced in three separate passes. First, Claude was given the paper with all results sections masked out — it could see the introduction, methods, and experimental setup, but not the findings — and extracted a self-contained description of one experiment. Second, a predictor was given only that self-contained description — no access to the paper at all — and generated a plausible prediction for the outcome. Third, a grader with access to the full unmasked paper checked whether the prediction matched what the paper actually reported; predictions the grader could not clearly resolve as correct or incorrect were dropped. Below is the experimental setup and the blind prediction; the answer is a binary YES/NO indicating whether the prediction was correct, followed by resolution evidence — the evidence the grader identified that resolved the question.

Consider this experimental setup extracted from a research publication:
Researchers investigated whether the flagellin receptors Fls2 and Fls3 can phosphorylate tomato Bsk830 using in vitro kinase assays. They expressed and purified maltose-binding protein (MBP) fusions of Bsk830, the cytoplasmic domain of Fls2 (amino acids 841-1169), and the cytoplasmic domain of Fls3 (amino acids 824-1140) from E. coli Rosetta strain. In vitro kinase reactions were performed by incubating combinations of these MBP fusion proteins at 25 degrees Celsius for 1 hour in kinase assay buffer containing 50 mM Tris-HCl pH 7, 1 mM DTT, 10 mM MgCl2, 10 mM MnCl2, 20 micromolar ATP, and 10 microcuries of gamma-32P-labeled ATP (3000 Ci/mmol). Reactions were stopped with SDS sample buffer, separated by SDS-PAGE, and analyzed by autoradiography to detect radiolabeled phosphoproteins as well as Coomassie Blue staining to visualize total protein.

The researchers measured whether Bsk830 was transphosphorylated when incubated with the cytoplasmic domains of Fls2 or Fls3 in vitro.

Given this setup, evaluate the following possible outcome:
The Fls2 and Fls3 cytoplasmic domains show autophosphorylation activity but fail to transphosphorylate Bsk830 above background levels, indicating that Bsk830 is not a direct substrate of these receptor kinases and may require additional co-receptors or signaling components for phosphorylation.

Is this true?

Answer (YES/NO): YES